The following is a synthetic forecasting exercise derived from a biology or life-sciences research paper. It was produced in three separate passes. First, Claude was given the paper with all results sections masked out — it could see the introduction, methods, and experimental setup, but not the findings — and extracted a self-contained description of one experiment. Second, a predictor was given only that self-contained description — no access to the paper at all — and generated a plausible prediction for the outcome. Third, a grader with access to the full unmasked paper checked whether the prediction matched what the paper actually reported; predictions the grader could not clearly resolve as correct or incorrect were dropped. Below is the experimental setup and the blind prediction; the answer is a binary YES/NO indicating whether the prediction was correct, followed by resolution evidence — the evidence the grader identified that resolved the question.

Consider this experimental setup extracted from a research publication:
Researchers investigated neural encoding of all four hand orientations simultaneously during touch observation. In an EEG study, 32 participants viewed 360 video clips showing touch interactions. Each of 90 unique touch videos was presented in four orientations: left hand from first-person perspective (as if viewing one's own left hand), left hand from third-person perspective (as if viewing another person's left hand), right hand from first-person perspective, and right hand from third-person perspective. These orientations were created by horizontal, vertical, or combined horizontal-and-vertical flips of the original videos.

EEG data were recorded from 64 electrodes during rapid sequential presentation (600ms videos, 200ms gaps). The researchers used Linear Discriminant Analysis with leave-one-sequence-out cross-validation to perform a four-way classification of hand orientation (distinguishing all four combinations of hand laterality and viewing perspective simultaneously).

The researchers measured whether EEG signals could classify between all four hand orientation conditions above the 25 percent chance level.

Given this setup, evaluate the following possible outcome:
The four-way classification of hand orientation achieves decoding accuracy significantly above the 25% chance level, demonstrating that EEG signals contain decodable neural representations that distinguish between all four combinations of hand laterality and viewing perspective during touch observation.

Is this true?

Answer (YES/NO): YES